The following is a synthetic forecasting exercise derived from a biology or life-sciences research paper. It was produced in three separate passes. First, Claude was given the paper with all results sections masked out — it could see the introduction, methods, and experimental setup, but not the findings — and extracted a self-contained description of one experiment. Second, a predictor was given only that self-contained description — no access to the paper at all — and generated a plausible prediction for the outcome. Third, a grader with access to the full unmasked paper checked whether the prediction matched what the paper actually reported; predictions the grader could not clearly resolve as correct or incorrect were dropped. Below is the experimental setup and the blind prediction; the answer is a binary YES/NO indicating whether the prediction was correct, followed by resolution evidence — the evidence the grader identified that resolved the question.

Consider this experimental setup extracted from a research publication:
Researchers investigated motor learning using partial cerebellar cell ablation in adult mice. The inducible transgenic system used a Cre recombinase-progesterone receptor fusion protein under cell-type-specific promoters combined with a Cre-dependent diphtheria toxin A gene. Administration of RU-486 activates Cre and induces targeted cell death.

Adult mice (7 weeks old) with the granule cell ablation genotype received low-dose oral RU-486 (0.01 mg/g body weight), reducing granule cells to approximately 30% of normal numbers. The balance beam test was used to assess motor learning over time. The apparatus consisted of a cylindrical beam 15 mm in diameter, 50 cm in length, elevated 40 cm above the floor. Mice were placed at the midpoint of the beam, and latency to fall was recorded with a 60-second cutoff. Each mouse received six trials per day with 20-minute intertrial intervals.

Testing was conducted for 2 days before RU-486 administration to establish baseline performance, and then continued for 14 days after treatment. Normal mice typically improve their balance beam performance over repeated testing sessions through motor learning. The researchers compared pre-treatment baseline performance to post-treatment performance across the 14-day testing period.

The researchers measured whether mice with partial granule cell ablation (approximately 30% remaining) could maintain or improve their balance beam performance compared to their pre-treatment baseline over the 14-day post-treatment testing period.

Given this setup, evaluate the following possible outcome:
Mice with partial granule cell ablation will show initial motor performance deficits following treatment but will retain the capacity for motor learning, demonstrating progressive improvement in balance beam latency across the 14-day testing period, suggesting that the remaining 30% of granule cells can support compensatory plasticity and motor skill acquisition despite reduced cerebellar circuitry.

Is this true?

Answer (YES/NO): NO